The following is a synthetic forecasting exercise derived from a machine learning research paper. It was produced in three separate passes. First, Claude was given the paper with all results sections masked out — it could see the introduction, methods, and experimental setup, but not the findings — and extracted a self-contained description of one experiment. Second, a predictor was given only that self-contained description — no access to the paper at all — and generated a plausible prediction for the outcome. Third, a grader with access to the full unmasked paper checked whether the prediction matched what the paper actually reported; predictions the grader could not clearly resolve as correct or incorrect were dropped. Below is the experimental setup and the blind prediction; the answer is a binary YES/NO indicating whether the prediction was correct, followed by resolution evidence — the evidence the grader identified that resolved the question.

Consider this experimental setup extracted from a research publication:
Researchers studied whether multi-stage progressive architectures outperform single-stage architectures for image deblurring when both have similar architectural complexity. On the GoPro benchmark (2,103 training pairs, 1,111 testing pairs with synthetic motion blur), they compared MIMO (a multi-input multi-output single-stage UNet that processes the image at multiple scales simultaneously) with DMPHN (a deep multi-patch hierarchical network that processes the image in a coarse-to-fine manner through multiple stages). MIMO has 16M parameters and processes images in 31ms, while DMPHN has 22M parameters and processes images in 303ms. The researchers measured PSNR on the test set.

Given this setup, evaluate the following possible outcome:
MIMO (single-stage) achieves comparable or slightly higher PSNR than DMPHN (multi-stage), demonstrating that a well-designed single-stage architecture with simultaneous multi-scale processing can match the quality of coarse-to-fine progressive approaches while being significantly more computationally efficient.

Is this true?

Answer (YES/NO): NO